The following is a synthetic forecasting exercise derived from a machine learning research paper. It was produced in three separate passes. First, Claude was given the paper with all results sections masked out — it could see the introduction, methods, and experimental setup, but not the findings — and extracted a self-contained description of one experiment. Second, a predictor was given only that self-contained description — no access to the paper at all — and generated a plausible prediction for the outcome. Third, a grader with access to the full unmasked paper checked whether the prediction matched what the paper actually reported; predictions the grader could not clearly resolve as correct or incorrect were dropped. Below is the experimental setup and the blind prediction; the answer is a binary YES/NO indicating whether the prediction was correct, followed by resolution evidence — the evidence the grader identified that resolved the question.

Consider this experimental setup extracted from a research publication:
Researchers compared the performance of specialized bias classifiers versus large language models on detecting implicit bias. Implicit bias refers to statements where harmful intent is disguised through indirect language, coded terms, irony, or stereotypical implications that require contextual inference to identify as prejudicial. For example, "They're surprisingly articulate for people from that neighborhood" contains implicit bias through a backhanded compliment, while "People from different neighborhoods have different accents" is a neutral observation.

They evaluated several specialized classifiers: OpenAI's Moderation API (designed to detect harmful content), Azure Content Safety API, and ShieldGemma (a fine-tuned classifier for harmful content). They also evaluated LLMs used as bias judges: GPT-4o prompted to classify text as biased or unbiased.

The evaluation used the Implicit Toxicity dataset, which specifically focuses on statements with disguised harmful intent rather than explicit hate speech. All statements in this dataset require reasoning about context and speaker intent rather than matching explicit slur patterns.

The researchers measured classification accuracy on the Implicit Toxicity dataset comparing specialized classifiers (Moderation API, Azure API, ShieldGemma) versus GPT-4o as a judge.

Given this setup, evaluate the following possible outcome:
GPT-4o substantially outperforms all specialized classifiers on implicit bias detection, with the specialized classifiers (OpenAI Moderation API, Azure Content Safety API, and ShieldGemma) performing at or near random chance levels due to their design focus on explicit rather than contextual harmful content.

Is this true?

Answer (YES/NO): NO